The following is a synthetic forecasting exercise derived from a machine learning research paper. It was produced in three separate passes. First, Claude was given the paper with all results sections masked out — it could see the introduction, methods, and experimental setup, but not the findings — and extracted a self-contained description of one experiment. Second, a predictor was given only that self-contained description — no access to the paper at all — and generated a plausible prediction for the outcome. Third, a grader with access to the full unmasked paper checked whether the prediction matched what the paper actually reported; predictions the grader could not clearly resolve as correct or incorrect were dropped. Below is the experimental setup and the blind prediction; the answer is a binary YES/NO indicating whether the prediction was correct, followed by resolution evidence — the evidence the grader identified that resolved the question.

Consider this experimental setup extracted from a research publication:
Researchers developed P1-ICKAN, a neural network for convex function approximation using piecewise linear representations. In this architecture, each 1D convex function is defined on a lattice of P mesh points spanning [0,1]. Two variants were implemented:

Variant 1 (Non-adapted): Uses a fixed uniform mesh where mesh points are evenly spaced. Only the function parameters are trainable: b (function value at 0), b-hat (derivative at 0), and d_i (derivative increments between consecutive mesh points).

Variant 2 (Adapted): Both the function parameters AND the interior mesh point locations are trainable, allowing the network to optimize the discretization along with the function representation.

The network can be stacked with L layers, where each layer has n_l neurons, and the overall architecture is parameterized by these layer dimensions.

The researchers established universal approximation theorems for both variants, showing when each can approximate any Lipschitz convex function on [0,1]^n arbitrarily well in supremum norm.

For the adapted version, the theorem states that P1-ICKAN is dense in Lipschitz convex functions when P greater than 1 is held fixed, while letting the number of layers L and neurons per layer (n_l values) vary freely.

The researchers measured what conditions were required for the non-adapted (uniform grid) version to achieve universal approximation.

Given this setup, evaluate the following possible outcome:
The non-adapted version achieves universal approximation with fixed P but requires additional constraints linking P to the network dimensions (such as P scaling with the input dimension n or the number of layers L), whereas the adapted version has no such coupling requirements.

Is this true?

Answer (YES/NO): NO